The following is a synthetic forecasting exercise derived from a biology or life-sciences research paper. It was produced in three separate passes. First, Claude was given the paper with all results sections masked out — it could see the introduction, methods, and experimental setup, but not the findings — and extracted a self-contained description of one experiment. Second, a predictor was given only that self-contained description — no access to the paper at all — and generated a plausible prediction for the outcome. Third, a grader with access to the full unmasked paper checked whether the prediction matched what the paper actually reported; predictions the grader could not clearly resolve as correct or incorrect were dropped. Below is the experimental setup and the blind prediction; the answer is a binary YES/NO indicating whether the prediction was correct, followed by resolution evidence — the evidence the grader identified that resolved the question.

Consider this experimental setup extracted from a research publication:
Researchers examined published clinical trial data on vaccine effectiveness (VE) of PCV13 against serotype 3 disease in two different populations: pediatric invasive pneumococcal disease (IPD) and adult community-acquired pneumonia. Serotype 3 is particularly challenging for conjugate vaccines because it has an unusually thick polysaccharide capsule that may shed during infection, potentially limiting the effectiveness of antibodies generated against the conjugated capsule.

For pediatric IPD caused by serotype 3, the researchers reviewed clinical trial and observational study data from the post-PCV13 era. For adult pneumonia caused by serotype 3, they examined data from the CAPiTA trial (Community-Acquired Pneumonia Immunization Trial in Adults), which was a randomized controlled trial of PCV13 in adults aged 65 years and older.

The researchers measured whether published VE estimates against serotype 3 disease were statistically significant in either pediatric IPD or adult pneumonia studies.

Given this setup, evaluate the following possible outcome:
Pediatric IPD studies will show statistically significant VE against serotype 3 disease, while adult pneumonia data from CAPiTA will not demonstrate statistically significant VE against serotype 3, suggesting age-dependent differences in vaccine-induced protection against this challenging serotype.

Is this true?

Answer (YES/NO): NO